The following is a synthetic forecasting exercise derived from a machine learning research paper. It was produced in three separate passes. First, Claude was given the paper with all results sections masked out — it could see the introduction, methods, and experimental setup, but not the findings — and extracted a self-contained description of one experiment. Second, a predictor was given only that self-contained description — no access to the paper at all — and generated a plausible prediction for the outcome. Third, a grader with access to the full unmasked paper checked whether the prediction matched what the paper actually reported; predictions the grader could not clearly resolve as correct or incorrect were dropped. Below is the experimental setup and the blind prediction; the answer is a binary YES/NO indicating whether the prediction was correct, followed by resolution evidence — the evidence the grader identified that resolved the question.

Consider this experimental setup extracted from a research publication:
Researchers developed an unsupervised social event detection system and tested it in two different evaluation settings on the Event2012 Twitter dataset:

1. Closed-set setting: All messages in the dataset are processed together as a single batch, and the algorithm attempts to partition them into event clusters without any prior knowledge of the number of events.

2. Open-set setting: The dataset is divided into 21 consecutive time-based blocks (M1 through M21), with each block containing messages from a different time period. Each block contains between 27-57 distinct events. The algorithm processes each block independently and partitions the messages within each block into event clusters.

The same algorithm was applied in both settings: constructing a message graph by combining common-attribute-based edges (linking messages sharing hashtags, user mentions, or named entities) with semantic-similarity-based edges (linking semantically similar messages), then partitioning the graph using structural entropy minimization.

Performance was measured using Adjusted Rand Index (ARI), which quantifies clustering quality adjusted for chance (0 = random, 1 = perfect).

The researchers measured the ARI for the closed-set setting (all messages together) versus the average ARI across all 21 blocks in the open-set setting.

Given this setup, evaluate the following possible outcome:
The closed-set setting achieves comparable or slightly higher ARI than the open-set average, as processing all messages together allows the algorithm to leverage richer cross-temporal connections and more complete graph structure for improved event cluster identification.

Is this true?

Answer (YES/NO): NO